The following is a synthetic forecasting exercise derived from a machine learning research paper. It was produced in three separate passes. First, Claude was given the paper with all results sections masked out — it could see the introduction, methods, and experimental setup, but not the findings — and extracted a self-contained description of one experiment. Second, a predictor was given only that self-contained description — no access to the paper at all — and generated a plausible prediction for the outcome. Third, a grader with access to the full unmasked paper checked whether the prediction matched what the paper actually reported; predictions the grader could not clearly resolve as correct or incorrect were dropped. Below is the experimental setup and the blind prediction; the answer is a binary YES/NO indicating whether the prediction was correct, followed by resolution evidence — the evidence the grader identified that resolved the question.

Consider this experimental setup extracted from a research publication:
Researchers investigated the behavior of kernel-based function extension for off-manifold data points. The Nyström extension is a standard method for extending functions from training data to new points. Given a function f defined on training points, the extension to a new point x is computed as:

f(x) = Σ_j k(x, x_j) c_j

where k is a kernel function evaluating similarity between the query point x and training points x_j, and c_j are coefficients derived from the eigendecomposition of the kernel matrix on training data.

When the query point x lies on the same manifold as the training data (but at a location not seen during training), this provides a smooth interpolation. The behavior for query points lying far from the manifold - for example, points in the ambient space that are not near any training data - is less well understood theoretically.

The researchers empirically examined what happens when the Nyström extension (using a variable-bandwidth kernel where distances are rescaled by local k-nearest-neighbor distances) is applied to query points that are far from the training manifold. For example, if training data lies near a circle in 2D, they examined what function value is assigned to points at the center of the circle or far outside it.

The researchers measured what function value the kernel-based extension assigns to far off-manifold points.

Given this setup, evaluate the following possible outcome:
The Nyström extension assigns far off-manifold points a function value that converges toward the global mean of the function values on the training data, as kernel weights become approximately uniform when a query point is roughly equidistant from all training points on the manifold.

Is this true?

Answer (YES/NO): NO